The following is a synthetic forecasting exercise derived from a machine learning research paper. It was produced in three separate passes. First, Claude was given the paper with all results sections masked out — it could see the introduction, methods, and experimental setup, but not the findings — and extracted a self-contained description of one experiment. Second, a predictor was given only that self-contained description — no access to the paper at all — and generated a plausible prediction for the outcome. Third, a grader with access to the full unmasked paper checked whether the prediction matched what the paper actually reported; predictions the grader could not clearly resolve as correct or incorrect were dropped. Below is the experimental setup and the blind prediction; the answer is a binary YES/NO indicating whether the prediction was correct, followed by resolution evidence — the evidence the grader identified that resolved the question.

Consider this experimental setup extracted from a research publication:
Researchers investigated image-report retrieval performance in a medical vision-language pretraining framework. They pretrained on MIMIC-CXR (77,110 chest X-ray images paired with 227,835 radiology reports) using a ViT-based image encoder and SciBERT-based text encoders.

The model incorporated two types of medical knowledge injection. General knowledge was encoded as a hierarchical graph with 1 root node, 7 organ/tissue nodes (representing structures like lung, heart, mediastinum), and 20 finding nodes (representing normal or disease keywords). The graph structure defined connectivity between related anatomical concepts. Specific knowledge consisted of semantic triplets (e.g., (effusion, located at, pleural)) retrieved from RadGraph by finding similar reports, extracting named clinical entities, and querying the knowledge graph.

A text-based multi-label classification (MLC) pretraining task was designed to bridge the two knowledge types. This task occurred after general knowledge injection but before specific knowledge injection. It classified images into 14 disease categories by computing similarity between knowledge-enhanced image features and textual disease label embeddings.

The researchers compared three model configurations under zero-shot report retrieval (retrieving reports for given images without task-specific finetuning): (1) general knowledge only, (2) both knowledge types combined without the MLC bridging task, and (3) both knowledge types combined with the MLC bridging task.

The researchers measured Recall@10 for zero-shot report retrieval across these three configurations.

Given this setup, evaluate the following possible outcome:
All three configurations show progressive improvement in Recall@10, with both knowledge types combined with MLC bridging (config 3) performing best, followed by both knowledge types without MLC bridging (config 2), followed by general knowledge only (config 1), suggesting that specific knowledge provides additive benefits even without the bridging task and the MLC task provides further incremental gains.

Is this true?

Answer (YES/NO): YES